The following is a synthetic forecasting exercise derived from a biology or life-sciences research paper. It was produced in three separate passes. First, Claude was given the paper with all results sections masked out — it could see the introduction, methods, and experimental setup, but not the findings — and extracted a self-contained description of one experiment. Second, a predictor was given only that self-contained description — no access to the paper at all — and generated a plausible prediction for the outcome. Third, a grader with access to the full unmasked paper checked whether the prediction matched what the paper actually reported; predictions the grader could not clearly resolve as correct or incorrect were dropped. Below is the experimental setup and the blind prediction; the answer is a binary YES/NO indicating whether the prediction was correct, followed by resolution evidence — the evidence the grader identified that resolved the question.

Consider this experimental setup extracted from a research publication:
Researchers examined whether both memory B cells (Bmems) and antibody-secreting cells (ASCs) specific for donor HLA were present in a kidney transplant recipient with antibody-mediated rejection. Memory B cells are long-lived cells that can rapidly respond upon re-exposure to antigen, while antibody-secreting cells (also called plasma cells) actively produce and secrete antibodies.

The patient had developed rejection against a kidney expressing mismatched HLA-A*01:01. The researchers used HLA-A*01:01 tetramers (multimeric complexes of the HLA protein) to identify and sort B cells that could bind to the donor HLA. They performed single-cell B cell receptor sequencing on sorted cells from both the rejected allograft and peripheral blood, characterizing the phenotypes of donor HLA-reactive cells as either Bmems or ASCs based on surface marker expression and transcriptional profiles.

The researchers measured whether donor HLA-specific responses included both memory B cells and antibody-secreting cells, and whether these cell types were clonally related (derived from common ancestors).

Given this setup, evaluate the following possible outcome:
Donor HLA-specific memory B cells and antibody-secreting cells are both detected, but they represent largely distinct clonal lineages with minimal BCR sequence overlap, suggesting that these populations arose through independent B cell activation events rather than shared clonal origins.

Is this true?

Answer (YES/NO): NO